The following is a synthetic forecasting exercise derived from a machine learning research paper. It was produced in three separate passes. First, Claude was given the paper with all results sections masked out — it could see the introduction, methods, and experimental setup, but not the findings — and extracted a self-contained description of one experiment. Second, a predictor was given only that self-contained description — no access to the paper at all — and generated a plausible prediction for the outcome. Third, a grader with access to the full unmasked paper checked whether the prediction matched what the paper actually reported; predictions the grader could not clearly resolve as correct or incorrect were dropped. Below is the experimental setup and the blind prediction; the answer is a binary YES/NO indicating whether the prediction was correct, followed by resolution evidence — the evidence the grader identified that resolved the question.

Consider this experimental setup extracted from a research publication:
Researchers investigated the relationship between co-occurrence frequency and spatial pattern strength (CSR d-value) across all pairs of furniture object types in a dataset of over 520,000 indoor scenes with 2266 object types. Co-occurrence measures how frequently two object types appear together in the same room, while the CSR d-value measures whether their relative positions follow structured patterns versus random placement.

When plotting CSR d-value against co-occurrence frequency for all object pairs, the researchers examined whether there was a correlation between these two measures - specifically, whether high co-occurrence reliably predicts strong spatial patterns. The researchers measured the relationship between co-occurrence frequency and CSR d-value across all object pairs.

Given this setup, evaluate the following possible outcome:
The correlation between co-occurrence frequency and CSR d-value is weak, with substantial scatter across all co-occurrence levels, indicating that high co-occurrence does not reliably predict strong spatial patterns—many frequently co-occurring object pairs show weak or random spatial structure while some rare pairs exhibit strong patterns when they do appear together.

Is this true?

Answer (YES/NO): YES